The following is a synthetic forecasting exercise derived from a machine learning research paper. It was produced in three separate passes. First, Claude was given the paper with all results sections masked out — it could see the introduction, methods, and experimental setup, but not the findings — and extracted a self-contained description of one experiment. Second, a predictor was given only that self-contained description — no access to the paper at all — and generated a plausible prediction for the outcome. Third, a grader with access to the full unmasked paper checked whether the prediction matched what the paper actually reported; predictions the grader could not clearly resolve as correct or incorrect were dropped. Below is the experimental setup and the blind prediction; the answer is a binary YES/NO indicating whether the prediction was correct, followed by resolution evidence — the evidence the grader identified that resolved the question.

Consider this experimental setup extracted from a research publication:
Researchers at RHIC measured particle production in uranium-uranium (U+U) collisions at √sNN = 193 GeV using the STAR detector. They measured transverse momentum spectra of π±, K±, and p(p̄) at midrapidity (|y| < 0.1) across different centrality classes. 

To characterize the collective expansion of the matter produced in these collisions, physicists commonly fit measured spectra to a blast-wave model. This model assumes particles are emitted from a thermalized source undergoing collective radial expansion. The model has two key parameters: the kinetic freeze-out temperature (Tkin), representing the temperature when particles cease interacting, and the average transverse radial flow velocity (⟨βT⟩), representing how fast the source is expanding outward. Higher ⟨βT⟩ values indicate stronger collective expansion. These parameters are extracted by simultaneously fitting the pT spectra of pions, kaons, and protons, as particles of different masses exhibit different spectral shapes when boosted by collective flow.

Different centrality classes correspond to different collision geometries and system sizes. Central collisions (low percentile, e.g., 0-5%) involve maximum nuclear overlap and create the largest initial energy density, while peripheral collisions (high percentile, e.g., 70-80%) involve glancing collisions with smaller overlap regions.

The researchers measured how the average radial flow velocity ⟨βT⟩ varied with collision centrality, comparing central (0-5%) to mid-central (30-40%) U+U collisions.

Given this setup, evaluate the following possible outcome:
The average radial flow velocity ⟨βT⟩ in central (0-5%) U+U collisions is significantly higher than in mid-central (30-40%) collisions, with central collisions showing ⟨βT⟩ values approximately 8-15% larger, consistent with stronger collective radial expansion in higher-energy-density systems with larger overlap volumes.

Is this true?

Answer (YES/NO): NO